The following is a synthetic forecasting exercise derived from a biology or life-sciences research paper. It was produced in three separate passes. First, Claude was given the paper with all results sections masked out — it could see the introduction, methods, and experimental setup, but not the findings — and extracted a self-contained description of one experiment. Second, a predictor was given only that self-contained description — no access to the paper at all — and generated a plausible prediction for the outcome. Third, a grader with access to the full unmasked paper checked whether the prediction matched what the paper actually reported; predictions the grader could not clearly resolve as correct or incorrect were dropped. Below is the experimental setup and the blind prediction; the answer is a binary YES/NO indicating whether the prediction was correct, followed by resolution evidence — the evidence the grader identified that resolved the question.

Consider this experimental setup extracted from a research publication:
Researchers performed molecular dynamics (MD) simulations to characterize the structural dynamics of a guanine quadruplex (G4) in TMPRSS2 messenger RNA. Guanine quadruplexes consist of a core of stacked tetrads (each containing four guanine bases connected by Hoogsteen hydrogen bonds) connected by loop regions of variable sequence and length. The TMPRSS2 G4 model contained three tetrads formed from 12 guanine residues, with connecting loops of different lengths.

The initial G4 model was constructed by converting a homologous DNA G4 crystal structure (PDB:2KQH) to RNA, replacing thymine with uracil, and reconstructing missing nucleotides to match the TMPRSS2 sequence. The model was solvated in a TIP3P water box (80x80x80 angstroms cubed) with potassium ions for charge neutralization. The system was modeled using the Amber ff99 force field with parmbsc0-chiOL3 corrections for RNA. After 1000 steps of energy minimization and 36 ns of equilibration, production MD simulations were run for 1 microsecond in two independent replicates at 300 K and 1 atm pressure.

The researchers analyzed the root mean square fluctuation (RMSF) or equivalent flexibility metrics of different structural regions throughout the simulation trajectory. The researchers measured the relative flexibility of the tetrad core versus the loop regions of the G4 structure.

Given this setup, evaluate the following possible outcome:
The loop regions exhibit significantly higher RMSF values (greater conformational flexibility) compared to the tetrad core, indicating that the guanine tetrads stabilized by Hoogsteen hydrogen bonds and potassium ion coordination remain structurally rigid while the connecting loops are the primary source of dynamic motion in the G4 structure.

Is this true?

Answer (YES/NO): YES